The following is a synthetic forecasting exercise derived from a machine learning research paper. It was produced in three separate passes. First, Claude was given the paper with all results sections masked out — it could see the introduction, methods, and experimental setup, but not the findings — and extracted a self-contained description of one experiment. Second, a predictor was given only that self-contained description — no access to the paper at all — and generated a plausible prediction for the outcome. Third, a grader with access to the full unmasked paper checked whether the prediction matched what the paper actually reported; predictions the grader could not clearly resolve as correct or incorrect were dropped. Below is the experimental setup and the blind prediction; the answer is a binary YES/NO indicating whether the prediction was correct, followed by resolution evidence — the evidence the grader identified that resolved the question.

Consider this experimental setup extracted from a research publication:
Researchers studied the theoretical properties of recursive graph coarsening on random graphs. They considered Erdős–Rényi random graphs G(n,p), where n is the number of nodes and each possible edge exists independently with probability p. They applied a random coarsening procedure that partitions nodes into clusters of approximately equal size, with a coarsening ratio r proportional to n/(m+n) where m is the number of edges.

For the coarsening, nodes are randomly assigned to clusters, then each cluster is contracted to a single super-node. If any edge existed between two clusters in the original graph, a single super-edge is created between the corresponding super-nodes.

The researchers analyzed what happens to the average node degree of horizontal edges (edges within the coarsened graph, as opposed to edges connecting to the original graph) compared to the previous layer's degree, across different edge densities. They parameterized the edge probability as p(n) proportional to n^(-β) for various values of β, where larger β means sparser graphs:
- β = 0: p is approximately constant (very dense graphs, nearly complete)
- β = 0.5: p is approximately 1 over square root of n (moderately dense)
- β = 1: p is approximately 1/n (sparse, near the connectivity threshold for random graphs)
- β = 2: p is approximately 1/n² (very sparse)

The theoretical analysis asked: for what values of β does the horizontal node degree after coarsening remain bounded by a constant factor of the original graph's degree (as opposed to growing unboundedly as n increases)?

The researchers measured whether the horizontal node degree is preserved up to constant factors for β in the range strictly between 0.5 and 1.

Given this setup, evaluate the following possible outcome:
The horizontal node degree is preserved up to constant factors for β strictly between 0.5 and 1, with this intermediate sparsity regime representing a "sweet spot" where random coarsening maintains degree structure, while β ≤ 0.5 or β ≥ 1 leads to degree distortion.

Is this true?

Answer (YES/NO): NO